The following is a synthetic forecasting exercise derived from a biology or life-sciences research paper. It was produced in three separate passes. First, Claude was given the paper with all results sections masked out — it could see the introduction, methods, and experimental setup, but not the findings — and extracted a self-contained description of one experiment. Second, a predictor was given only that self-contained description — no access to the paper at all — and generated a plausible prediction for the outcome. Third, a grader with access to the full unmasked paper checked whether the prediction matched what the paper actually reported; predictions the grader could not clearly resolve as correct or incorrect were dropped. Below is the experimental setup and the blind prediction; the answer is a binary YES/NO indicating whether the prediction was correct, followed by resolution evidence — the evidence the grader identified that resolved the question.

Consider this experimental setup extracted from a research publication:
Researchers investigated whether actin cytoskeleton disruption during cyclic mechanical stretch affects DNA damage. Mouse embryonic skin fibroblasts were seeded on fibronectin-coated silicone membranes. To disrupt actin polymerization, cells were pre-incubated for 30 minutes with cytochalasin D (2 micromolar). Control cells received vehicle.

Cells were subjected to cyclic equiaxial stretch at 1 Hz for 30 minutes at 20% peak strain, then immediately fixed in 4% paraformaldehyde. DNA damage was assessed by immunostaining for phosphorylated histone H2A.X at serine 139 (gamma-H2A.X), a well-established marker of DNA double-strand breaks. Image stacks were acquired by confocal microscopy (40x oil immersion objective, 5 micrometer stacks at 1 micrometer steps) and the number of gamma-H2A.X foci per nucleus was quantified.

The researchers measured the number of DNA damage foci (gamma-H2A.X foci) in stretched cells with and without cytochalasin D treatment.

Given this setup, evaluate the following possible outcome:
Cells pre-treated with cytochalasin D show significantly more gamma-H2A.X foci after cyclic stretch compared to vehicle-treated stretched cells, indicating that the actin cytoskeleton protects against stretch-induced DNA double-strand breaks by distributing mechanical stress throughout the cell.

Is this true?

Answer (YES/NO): YES